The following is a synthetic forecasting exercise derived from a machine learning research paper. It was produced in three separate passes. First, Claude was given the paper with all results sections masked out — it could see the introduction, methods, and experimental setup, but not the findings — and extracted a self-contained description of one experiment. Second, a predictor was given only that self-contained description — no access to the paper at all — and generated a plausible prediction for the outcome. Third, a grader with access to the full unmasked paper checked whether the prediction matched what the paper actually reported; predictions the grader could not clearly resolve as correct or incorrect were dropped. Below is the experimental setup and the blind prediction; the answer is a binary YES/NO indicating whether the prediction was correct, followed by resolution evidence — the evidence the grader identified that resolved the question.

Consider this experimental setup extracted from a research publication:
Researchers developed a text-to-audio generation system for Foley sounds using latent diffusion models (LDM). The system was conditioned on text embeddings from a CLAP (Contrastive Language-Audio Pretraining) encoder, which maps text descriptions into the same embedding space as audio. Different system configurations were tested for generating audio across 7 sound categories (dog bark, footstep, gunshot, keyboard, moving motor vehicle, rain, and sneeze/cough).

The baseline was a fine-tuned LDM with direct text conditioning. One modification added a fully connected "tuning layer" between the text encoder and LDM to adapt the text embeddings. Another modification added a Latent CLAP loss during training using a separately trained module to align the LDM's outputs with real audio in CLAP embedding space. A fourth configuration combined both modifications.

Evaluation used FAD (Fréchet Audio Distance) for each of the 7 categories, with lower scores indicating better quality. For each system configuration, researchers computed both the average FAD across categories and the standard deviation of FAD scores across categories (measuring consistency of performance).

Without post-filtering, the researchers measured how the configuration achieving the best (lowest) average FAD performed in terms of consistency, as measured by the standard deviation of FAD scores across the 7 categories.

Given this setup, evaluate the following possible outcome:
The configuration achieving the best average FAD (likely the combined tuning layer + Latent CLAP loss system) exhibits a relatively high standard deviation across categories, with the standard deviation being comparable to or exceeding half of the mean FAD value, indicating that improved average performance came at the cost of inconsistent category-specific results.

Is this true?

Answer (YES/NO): NO